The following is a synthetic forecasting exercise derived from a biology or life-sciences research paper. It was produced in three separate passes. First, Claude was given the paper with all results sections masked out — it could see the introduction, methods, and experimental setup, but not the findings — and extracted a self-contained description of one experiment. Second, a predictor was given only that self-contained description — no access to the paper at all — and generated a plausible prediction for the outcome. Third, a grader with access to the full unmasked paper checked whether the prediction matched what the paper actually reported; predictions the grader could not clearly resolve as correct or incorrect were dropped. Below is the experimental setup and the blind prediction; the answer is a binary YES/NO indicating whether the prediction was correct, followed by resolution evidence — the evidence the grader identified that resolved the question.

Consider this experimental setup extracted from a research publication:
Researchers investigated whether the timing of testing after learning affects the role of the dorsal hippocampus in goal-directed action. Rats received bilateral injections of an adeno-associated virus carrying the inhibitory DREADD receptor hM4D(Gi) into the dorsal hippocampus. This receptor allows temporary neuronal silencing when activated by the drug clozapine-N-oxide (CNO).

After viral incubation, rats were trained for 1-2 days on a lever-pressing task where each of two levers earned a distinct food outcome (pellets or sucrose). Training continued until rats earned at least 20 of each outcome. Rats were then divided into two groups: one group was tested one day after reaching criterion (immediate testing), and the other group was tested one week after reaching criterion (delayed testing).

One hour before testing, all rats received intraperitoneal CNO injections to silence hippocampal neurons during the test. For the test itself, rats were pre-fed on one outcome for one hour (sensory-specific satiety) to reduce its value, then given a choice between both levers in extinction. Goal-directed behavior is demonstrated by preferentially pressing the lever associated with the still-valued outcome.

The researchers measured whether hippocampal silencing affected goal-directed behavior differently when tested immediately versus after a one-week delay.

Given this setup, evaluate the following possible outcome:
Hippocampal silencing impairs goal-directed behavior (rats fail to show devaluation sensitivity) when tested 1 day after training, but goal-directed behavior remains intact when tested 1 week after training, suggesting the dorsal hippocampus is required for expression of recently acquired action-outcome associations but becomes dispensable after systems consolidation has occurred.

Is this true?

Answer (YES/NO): YES